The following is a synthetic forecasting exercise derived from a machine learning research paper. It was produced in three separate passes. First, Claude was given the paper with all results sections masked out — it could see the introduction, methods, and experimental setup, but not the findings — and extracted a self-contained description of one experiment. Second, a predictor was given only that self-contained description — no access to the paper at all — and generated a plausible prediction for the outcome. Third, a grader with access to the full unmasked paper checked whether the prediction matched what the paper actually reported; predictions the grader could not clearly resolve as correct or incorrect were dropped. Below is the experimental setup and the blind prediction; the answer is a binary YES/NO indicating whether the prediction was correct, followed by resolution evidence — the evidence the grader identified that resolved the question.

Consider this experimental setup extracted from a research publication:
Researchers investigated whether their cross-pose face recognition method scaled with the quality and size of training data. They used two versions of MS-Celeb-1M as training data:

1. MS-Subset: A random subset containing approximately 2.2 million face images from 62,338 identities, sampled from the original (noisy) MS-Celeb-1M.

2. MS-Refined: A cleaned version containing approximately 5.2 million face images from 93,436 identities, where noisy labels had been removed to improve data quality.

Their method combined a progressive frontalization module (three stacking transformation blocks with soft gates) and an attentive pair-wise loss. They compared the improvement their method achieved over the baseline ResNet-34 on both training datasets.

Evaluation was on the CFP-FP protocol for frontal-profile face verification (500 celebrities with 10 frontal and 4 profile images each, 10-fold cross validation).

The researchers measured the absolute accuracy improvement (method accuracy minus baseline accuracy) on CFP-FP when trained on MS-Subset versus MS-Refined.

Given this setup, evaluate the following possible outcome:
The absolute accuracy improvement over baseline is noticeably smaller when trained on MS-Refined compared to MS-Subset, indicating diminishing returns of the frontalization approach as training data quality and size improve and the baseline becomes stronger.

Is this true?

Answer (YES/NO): YES